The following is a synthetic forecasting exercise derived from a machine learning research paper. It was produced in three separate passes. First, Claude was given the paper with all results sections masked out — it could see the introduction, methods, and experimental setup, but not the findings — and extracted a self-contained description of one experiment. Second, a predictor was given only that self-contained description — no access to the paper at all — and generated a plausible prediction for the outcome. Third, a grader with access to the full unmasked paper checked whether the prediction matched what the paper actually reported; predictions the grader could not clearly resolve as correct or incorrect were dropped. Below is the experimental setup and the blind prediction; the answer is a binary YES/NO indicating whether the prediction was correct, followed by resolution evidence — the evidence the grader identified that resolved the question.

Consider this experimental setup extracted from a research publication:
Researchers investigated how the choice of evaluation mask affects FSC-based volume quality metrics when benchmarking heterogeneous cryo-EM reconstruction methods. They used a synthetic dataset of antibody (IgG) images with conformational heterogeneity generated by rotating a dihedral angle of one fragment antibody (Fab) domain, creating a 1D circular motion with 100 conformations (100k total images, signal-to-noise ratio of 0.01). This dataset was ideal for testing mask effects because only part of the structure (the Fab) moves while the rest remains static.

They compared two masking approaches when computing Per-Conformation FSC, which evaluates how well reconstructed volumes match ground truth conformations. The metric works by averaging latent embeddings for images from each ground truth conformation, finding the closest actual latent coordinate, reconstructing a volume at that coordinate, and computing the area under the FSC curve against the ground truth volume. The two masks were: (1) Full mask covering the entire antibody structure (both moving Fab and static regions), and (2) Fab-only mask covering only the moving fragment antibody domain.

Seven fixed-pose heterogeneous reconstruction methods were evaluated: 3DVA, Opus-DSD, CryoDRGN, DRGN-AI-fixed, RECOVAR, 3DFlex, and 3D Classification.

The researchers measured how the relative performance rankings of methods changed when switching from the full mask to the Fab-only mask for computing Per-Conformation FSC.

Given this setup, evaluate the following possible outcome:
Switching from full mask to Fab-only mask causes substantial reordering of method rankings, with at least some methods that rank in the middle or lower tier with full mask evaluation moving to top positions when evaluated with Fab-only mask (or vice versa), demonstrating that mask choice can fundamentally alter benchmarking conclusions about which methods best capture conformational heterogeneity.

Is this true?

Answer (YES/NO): NO